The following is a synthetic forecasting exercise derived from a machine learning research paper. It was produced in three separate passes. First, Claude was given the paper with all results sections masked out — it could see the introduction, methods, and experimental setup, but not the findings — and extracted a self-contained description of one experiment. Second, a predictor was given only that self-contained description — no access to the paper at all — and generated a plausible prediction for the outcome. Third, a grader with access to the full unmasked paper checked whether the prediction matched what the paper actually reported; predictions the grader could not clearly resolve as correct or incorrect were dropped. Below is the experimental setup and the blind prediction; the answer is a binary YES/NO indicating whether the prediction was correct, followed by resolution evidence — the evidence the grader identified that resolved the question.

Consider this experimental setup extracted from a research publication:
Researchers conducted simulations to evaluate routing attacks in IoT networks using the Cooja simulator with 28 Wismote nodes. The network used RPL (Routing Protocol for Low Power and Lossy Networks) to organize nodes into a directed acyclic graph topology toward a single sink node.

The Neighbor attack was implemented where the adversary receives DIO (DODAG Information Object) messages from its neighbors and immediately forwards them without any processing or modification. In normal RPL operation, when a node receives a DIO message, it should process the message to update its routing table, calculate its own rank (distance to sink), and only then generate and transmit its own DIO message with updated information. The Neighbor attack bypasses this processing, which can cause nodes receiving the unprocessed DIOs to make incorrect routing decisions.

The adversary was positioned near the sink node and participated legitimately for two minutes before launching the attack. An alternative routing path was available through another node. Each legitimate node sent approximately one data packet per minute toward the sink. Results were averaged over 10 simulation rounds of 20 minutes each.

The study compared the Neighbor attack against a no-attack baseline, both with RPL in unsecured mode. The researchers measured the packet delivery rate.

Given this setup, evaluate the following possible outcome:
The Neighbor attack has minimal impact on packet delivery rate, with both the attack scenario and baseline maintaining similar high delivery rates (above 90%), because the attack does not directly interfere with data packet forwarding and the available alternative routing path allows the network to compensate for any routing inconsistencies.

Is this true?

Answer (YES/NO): NO